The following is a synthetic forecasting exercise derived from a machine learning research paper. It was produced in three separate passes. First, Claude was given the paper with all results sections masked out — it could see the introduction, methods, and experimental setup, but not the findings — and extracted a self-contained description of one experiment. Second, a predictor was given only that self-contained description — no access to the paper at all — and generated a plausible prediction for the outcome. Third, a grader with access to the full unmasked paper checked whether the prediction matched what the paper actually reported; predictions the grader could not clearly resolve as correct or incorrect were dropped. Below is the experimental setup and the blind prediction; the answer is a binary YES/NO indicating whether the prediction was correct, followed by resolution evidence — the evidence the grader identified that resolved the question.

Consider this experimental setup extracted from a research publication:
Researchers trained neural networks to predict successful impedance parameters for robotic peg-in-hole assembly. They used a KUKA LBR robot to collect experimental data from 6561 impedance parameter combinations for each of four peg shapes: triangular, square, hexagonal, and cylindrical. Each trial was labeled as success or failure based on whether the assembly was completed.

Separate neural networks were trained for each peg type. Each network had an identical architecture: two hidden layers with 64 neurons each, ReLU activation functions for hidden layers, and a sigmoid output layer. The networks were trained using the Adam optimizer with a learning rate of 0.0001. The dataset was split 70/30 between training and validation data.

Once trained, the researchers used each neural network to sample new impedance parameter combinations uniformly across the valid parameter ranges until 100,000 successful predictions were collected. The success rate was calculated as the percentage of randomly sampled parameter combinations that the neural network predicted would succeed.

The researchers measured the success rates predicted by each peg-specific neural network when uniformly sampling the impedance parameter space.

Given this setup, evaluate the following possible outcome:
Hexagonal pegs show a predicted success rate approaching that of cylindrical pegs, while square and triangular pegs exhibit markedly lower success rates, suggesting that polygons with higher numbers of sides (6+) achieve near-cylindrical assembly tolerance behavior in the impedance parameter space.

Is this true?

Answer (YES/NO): NO